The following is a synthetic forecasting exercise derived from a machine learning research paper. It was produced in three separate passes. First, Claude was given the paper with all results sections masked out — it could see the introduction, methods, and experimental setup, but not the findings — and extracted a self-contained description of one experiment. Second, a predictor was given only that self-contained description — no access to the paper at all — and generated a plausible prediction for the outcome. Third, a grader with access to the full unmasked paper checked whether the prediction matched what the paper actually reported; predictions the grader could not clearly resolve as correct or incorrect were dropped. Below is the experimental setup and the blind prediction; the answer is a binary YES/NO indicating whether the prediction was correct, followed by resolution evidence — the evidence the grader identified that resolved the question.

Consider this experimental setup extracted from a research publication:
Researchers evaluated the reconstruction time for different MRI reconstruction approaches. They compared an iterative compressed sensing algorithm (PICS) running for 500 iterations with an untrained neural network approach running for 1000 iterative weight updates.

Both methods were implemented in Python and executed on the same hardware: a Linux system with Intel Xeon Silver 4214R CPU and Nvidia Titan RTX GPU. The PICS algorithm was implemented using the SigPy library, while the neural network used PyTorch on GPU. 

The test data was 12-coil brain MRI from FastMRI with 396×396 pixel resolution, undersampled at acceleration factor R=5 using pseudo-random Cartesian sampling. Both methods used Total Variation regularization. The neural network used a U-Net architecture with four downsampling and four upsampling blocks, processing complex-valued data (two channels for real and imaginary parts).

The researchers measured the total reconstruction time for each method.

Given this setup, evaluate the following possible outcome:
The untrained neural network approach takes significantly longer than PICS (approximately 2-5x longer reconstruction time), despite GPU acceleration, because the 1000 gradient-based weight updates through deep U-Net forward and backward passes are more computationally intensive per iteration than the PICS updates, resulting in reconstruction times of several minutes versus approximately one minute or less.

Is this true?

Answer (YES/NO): NO